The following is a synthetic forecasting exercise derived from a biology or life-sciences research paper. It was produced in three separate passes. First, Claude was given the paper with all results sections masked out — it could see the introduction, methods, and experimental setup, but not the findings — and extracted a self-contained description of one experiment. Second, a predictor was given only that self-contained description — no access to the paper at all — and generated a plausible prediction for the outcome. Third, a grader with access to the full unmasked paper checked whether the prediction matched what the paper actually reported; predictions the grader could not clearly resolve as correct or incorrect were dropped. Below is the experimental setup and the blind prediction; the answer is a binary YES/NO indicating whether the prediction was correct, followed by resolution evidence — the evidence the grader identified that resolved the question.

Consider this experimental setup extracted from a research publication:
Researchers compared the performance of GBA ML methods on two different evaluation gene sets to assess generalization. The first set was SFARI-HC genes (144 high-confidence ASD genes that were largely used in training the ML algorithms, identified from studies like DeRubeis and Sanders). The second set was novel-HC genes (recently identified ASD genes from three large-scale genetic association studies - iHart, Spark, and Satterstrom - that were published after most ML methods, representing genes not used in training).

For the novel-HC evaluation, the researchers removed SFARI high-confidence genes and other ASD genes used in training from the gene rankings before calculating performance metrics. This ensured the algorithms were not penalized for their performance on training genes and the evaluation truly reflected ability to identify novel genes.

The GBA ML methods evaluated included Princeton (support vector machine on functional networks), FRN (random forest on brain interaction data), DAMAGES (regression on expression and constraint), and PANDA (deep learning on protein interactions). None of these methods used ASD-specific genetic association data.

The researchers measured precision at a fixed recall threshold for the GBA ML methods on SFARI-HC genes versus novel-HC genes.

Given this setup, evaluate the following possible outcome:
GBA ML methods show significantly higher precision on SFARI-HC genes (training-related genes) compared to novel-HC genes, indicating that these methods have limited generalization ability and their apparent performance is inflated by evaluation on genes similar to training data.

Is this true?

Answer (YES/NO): YES